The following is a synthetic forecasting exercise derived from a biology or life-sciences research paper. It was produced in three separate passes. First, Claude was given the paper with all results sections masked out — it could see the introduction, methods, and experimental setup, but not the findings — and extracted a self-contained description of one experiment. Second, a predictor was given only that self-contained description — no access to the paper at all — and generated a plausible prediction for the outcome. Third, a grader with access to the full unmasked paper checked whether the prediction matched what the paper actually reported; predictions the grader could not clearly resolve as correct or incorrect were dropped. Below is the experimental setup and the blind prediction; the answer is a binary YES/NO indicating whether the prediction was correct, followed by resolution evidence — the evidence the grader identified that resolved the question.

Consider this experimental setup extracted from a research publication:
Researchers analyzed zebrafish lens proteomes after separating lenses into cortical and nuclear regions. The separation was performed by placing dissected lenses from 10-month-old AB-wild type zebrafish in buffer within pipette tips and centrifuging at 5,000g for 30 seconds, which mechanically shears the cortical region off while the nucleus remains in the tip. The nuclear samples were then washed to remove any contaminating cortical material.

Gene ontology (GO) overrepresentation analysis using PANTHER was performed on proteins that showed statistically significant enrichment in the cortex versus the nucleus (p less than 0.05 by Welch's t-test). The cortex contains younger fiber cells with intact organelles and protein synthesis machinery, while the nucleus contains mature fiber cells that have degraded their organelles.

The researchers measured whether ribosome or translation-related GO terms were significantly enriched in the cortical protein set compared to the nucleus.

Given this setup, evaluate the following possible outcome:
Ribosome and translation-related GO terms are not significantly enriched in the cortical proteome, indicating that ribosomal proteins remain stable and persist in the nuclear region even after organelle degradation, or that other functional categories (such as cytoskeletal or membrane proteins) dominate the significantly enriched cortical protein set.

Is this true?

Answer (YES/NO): NO